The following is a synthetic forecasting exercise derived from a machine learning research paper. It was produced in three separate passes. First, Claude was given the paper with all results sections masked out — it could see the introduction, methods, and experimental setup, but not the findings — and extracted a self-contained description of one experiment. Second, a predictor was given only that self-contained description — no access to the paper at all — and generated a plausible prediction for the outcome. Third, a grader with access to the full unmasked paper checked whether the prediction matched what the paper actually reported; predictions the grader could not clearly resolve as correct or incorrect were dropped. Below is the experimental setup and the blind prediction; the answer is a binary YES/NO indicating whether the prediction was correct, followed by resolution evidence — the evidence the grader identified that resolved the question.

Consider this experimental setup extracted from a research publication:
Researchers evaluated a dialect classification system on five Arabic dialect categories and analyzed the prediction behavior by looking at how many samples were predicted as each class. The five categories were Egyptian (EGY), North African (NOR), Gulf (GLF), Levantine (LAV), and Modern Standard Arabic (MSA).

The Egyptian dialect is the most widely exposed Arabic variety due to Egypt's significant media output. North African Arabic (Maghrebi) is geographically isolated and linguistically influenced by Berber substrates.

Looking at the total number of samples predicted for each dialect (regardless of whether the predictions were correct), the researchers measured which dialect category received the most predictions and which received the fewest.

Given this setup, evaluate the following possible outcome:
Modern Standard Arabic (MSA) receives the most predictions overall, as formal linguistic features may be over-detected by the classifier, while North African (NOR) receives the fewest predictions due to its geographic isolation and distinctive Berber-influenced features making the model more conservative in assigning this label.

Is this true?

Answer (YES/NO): NO